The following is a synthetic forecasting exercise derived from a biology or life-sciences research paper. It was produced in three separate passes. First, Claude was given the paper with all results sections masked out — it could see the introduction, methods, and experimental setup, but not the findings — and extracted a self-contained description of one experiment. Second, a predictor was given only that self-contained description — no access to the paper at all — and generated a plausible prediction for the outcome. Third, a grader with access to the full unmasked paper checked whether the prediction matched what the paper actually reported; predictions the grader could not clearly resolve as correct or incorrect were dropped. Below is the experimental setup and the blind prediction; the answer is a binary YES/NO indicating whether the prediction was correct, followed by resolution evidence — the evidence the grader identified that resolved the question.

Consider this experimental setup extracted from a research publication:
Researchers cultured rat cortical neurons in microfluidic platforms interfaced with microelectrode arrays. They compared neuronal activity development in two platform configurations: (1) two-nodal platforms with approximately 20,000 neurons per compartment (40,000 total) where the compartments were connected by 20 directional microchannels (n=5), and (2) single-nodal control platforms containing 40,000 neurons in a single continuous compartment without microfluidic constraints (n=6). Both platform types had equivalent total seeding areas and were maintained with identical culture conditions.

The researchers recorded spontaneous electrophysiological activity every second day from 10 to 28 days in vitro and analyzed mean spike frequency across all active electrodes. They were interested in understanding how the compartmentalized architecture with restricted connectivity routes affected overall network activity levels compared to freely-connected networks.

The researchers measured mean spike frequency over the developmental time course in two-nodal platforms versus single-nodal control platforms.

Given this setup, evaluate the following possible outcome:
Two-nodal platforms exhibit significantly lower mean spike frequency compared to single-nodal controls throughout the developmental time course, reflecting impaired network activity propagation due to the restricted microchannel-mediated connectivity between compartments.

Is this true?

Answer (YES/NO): NO